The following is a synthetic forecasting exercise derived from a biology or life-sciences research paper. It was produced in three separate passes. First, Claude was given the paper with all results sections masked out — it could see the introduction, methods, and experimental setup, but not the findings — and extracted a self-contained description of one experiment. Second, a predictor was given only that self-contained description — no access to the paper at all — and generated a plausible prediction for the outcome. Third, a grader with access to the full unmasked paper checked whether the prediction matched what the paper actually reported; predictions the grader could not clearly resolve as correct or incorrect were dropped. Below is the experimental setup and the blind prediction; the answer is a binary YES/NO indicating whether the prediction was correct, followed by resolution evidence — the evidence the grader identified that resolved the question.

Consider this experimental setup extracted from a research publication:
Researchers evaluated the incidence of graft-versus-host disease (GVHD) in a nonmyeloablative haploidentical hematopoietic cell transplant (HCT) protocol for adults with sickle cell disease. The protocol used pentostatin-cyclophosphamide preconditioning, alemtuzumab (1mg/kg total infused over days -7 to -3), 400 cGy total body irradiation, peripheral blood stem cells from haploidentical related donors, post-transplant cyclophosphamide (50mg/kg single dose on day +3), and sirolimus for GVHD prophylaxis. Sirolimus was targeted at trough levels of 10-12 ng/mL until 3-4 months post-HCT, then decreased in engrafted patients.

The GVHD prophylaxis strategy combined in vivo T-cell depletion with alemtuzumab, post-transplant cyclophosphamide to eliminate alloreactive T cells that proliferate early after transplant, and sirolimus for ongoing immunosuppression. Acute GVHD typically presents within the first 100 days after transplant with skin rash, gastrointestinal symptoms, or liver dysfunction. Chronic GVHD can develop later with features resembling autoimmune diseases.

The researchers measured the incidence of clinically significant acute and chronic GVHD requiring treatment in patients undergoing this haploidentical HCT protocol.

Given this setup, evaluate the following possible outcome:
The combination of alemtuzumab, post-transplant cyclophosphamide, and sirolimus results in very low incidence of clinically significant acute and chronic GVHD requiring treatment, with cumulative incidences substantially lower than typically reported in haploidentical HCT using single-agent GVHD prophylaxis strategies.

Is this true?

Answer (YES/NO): YES